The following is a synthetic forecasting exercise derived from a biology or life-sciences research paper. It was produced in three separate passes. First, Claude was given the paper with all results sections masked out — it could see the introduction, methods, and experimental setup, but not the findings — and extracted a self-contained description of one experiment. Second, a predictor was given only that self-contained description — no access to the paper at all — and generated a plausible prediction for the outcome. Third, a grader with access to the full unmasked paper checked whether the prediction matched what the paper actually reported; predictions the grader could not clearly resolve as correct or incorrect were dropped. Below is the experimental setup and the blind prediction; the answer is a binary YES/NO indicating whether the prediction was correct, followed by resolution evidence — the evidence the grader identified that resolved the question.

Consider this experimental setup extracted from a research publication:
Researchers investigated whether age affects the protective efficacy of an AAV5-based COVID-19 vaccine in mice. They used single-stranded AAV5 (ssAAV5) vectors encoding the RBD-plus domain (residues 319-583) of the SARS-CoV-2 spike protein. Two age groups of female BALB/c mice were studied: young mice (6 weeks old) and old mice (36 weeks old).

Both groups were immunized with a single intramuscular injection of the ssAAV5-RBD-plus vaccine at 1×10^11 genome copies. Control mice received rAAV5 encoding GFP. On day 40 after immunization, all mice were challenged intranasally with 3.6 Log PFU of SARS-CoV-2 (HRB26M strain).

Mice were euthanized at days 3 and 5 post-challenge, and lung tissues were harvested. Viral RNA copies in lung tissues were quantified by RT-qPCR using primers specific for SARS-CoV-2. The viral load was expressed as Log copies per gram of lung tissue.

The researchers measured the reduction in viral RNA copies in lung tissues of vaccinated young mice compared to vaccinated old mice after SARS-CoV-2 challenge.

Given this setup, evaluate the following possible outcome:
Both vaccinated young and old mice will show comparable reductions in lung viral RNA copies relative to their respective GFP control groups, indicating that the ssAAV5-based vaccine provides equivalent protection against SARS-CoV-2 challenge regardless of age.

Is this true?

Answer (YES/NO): YES